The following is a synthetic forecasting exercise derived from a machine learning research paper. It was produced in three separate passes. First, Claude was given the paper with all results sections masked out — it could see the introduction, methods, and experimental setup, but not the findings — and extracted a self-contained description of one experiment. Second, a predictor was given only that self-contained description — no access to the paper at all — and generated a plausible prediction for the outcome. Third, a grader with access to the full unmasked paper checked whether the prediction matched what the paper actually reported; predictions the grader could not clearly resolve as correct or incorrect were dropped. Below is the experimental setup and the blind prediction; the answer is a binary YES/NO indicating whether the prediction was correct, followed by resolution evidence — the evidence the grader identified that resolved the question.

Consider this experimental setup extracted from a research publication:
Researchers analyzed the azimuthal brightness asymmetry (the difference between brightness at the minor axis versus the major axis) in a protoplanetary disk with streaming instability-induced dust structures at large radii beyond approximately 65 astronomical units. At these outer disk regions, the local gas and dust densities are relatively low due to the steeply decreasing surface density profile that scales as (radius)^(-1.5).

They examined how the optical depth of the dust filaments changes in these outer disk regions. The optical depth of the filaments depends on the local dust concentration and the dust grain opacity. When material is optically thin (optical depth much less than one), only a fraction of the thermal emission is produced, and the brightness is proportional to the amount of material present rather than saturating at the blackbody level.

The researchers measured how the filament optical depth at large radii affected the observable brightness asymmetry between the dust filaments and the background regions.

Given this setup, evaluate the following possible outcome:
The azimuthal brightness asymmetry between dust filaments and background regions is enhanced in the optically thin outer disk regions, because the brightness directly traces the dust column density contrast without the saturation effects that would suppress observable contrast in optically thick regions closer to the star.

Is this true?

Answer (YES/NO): NO